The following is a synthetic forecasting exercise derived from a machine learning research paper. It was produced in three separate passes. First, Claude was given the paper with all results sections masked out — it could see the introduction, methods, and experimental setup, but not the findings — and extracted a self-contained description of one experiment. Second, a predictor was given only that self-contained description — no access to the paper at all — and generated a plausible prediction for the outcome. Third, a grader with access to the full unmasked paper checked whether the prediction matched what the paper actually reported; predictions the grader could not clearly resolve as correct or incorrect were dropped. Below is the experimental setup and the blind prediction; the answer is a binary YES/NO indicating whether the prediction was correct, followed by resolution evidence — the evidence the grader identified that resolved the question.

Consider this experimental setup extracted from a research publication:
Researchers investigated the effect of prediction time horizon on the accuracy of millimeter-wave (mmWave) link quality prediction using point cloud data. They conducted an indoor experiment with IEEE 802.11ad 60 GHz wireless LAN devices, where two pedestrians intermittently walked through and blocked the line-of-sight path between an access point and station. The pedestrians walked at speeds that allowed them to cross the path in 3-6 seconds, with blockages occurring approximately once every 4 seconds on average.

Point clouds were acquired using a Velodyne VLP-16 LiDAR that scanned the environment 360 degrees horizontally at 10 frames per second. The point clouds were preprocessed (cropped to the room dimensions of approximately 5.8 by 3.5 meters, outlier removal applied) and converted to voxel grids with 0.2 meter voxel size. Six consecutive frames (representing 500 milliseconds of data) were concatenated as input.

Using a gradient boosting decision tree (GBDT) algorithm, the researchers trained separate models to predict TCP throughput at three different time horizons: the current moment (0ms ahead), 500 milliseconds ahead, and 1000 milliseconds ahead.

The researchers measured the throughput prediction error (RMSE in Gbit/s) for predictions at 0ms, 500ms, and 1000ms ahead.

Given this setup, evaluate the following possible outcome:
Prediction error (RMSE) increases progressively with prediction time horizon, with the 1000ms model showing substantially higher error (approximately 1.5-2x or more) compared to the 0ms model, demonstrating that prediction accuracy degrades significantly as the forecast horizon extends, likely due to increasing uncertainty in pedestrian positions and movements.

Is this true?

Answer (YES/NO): NO